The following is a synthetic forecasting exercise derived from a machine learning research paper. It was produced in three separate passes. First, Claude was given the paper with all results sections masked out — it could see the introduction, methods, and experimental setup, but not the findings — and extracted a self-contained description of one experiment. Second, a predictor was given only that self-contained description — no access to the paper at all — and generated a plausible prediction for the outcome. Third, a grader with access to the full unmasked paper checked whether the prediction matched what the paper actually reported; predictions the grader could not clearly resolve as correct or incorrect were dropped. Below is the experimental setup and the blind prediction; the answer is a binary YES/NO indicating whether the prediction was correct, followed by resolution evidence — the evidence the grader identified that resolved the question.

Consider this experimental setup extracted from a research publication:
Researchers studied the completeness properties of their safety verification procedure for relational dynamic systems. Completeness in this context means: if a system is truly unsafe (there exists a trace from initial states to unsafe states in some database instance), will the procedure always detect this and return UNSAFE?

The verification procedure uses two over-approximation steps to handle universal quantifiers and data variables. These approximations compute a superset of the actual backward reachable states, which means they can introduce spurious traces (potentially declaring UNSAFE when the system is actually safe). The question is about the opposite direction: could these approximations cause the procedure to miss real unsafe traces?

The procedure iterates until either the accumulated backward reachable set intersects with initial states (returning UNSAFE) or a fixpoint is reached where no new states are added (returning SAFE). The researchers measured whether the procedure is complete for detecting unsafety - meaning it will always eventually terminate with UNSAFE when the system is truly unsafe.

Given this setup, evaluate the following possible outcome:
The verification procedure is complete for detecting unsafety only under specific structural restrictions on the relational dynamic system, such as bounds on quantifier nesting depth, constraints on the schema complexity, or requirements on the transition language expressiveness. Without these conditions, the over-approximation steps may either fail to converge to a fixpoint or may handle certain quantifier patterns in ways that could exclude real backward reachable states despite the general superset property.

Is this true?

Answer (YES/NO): NO